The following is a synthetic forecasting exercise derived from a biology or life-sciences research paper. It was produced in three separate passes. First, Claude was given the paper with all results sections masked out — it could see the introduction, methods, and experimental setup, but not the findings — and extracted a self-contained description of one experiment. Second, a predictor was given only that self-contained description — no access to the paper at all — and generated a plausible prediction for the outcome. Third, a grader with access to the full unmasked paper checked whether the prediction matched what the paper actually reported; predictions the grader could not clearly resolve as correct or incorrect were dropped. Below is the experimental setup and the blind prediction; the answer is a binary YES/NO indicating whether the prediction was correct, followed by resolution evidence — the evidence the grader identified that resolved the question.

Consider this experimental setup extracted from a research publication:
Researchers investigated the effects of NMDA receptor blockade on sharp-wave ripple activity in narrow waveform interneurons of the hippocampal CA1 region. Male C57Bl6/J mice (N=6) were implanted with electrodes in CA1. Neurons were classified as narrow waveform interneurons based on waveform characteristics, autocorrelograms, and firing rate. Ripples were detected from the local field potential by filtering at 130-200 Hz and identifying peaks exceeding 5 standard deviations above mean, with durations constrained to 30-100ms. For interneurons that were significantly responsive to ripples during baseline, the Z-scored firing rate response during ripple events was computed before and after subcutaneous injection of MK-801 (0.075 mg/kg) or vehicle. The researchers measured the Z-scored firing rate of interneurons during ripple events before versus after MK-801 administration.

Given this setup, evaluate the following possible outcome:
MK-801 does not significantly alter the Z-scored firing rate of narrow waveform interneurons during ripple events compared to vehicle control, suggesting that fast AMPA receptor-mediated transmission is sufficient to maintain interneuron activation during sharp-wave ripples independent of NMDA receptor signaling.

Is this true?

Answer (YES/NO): YES